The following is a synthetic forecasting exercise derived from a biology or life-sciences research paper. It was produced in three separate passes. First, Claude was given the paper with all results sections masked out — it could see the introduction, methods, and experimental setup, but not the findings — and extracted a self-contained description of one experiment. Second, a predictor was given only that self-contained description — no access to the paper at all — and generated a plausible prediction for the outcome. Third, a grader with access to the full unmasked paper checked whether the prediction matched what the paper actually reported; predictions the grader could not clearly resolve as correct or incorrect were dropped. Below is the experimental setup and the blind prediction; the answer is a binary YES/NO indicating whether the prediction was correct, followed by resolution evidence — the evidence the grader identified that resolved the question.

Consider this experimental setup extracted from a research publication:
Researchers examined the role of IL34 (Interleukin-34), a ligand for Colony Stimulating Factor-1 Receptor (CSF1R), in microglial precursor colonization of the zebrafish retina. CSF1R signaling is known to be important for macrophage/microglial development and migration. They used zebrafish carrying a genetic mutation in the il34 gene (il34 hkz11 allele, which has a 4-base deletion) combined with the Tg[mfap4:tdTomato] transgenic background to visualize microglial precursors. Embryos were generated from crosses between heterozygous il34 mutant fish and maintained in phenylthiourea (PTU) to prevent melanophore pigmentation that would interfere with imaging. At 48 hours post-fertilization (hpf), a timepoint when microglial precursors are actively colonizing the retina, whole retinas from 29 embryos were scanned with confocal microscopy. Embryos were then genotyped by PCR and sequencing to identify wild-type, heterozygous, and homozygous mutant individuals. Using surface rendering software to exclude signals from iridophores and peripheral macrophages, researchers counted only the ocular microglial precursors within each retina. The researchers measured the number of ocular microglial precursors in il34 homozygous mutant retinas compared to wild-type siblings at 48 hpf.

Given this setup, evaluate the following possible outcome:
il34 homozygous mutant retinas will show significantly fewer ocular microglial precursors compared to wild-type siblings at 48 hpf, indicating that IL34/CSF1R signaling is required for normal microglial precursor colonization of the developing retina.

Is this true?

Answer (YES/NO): YES